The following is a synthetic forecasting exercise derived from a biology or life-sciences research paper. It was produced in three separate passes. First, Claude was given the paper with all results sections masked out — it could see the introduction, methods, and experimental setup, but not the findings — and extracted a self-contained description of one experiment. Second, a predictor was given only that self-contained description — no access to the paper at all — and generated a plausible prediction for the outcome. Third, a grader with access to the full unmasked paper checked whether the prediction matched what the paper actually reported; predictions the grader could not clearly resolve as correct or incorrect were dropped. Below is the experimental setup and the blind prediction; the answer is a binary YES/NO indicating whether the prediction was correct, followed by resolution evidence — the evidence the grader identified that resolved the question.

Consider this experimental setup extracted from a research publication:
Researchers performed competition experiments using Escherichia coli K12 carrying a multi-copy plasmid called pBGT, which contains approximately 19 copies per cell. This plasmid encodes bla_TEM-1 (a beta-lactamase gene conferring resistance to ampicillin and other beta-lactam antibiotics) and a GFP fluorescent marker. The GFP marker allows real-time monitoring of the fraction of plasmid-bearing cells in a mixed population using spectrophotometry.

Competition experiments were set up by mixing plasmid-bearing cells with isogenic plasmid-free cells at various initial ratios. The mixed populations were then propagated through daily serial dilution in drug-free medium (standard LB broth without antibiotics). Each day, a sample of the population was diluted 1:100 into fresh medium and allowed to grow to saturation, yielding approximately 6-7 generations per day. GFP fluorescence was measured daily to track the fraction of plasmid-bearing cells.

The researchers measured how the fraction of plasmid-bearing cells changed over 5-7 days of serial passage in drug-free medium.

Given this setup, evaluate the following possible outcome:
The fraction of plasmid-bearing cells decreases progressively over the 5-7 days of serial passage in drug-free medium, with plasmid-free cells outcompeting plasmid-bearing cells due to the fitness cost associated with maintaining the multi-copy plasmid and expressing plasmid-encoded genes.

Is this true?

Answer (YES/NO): YES